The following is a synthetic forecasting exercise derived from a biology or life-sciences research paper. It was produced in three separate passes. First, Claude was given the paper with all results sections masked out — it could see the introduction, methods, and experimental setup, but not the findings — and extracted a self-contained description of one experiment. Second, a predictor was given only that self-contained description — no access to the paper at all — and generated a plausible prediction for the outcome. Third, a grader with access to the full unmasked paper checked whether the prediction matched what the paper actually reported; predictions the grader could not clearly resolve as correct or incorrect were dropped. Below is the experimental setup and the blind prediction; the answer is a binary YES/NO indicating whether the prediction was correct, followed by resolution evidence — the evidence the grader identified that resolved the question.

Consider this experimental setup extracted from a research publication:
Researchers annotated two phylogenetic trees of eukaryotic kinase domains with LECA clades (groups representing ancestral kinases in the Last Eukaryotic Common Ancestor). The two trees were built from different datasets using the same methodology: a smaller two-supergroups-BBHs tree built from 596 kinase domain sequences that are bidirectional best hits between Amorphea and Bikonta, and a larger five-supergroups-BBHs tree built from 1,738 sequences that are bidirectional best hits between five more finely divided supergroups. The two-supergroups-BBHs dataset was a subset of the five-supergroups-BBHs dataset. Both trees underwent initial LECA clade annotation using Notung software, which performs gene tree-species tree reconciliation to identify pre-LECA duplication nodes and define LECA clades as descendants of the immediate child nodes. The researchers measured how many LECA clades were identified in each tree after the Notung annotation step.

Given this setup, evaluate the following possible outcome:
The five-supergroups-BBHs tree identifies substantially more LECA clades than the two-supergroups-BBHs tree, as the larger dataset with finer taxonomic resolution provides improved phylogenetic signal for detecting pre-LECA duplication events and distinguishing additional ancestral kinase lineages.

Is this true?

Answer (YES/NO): NO